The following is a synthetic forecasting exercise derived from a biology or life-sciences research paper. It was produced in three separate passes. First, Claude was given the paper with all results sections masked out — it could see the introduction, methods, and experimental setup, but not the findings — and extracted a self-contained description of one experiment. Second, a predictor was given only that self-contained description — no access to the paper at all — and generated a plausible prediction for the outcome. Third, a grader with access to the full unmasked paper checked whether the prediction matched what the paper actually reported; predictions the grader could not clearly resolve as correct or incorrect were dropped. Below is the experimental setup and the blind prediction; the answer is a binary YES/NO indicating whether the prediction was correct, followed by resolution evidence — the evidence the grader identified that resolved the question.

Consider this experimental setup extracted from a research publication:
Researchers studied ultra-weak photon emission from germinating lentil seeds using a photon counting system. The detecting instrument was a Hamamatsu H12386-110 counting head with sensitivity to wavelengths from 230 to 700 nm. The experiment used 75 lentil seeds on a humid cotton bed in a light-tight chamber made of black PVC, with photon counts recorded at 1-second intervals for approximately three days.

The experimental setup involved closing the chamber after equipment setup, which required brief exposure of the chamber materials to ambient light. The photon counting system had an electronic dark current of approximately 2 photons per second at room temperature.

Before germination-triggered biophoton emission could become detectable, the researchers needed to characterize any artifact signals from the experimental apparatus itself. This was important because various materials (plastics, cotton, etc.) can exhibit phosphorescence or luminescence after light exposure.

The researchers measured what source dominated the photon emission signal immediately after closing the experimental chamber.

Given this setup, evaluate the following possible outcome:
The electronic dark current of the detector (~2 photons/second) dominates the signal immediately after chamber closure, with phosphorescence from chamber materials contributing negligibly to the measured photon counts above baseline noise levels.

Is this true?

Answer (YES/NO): NO